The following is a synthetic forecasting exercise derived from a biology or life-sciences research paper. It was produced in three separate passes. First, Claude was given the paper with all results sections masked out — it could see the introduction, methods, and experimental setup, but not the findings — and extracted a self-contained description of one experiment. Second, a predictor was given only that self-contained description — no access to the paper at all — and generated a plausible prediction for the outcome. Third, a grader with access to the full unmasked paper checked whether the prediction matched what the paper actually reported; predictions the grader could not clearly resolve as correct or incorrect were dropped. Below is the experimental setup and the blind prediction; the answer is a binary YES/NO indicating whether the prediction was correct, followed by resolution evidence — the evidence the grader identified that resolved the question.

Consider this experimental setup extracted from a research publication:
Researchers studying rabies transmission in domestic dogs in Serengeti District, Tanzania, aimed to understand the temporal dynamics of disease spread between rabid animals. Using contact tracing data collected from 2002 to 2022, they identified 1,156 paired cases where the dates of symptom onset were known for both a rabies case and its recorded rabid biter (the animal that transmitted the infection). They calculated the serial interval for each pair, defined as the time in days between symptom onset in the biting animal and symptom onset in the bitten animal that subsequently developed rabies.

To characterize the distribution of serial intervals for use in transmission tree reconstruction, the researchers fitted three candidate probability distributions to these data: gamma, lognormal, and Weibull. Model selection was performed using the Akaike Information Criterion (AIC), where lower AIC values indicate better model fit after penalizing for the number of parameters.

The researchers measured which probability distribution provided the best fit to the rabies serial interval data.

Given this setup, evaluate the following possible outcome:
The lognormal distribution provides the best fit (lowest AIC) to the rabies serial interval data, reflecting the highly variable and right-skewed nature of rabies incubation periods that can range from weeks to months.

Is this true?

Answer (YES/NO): YES